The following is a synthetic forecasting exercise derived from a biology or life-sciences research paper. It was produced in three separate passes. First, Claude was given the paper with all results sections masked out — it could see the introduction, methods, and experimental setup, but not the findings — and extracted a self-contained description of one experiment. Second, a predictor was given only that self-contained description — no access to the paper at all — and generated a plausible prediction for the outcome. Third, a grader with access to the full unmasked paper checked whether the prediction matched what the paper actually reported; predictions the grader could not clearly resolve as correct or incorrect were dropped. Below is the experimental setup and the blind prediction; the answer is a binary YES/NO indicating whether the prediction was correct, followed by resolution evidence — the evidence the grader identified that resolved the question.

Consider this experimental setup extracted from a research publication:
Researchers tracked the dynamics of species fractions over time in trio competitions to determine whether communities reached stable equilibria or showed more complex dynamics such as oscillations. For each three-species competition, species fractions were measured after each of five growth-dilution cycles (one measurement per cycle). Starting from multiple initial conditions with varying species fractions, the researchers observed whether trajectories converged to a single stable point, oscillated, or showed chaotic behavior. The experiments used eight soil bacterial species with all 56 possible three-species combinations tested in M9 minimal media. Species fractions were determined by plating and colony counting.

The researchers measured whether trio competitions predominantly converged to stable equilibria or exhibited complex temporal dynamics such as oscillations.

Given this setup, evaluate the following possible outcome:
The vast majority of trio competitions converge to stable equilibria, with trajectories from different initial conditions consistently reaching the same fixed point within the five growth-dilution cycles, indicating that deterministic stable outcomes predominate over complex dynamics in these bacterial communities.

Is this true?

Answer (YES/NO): YES